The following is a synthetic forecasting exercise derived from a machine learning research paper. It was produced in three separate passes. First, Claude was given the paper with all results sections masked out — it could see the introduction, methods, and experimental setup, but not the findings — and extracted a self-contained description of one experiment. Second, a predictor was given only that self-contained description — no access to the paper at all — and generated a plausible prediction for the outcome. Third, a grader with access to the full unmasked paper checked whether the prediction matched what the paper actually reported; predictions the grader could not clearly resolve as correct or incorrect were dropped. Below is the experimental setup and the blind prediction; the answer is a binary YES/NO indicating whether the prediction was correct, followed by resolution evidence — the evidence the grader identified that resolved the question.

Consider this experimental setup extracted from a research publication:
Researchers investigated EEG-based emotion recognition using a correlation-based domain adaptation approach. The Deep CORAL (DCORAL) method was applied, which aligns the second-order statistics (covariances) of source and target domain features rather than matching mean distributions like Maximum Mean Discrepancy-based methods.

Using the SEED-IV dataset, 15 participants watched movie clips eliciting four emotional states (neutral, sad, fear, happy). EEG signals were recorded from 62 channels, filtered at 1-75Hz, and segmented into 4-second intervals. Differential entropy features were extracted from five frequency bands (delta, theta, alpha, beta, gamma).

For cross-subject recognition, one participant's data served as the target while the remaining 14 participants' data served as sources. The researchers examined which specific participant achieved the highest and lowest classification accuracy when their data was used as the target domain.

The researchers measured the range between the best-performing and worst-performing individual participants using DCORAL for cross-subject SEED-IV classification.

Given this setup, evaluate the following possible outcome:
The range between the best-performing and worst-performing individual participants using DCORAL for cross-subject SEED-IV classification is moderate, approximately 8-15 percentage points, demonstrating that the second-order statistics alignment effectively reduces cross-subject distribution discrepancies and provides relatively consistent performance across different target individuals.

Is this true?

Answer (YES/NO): NO